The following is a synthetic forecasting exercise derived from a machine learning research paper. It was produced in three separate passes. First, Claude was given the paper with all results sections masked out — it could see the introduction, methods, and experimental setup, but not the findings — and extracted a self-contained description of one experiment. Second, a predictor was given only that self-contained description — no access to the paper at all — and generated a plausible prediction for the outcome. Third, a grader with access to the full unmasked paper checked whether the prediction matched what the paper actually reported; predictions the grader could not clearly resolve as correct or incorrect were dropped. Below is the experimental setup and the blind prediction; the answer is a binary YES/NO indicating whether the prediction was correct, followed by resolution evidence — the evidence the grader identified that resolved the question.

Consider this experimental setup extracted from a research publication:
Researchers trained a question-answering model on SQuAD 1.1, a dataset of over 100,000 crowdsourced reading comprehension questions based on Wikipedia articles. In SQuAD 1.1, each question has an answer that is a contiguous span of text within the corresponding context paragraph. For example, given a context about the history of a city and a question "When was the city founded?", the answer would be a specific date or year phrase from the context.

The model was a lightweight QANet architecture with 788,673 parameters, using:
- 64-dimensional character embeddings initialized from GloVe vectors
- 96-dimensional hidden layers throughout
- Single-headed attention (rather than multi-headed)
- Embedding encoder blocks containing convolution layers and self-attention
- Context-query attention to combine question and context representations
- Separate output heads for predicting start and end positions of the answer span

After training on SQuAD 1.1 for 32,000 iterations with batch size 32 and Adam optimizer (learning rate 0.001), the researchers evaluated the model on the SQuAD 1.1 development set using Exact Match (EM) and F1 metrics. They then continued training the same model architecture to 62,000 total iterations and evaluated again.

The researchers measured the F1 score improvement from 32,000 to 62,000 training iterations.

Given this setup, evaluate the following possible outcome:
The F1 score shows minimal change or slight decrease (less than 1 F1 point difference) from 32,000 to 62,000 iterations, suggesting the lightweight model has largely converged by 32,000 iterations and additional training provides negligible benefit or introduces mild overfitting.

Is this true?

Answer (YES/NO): NO